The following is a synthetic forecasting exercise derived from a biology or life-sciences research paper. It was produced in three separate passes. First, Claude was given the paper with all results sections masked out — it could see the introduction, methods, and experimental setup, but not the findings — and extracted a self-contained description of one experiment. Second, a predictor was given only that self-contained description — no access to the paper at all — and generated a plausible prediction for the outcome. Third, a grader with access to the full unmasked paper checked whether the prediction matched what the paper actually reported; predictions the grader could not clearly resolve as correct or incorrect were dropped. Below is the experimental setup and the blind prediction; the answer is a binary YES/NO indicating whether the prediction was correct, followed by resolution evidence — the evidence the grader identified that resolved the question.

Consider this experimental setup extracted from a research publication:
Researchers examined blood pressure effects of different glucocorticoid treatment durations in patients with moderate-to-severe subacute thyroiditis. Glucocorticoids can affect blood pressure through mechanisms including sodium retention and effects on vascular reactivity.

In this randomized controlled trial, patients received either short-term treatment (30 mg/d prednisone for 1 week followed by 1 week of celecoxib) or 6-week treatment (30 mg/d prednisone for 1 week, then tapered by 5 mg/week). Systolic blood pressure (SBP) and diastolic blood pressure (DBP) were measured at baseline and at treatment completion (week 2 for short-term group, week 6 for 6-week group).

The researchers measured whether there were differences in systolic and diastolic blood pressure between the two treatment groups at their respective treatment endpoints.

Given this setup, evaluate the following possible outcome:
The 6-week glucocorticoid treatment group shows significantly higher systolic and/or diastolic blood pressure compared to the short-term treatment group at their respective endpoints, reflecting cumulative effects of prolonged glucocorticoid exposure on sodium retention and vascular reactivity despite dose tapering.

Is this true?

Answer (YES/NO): YES